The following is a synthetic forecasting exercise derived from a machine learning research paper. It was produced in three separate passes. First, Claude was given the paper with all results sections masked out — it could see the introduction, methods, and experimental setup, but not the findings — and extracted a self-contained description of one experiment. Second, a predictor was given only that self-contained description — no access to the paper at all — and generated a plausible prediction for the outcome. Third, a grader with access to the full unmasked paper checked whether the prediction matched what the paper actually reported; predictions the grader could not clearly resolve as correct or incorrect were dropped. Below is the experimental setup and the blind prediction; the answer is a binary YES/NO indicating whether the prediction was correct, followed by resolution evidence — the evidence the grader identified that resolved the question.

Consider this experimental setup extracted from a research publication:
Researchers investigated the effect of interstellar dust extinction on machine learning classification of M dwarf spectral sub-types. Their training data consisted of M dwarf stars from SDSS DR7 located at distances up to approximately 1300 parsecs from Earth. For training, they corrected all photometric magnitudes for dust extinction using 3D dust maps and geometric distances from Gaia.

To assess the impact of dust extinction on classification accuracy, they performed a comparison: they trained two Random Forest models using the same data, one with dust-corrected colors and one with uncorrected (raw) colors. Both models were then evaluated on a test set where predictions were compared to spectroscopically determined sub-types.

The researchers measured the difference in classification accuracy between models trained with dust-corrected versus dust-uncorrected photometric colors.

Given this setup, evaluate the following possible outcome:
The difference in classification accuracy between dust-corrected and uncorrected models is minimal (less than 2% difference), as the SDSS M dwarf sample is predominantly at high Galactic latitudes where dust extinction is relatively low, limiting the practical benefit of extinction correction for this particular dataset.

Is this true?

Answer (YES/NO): NO